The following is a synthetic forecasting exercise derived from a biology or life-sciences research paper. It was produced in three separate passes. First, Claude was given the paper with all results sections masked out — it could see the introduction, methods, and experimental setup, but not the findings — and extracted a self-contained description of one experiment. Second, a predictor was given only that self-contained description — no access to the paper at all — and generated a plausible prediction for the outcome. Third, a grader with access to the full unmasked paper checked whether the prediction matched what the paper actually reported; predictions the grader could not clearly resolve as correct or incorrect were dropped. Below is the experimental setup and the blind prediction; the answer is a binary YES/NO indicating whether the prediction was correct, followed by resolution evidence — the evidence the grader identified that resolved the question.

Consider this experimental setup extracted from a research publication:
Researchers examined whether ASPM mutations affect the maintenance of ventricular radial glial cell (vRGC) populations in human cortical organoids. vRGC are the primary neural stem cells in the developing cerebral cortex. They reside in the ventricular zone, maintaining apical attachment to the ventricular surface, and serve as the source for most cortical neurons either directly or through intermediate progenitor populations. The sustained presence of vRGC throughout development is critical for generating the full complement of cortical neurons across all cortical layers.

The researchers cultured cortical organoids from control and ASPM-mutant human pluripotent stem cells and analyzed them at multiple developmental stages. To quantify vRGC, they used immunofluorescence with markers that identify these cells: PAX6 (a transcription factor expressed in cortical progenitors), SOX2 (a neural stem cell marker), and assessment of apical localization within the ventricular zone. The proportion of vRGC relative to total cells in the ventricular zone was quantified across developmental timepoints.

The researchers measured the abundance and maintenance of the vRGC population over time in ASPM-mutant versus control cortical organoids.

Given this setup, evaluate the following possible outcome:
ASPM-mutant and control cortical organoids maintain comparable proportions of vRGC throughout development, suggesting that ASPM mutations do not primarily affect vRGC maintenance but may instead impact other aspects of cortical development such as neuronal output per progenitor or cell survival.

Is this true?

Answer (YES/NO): NO